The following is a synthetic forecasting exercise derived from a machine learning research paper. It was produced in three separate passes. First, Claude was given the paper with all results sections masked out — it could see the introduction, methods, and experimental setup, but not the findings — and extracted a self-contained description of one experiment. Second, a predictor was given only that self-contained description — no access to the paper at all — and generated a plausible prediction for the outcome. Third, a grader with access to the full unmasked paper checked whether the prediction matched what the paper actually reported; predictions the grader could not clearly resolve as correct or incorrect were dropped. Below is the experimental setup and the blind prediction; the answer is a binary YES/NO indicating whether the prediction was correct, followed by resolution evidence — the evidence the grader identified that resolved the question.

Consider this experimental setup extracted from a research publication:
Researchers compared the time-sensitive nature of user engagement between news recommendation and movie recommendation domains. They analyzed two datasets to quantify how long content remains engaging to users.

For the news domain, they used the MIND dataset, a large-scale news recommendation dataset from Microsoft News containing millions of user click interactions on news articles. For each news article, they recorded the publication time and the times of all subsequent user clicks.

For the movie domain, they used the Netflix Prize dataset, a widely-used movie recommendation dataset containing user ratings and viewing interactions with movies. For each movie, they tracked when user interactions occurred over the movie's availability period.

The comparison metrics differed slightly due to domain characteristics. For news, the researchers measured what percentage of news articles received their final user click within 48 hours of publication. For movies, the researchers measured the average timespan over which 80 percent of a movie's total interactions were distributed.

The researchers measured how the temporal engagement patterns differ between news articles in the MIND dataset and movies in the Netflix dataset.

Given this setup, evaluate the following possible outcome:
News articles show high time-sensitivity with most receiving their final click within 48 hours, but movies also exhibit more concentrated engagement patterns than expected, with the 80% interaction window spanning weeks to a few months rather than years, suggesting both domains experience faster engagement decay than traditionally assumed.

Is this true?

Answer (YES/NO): NO